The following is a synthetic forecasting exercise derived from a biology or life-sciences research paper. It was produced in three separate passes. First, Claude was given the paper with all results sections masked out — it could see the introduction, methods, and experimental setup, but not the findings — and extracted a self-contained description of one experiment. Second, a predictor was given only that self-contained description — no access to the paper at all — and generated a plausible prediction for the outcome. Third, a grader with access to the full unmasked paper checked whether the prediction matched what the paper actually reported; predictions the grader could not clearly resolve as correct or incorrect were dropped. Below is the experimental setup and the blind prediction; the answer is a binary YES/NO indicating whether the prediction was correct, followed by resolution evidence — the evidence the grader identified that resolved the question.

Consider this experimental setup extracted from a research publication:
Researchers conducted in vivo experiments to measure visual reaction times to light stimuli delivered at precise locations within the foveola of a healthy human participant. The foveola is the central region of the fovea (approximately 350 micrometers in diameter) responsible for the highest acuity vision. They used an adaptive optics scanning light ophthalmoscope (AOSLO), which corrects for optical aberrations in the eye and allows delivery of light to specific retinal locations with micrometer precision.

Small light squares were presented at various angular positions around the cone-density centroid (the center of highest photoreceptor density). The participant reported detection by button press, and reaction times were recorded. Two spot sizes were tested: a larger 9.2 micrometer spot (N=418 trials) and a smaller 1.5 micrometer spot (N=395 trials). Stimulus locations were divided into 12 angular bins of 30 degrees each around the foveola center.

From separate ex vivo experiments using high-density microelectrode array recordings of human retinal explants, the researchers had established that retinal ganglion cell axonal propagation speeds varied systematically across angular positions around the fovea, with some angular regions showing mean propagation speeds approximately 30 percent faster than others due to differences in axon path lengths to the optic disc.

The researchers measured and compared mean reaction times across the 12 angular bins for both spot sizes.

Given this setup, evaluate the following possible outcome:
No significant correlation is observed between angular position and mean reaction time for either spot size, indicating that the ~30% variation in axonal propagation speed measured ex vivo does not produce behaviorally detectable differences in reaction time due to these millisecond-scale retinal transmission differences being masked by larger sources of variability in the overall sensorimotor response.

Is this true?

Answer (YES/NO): NO